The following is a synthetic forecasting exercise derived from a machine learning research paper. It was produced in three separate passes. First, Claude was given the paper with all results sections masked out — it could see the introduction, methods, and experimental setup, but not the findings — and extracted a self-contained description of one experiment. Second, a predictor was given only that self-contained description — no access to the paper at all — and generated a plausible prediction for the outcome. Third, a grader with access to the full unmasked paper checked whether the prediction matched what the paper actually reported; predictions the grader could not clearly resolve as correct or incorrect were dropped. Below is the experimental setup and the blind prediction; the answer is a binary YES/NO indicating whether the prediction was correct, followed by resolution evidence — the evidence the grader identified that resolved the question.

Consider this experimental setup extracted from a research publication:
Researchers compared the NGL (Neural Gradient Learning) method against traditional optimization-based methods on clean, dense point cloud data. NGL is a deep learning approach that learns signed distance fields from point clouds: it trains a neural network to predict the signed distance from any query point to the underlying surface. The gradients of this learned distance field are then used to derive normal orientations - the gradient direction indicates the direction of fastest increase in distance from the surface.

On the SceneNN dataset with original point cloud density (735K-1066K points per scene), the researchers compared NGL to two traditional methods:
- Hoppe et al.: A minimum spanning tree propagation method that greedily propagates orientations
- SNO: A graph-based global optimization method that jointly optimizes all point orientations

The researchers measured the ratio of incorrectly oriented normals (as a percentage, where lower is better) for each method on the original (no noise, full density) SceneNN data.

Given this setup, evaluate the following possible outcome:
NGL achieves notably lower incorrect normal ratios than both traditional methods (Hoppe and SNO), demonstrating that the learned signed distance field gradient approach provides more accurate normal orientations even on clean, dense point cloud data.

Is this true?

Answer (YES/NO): NO